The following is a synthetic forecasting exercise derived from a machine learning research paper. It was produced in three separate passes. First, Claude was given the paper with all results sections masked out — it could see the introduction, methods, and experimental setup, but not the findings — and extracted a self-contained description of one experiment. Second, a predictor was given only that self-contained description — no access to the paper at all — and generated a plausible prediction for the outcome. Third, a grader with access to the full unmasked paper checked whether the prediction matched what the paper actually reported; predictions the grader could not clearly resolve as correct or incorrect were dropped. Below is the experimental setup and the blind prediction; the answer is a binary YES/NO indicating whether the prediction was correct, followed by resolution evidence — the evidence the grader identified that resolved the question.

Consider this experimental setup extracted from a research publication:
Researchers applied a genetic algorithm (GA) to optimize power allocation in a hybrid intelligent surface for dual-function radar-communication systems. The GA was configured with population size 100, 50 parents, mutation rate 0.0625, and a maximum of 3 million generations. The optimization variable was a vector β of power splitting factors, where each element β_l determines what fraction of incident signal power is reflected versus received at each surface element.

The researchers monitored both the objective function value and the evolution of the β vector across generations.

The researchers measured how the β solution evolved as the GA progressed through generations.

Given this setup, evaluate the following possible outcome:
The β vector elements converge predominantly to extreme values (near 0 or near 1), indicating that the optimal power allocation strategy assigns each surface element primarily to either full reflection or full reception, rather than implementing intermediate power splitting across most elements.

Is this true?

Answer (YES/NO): NO